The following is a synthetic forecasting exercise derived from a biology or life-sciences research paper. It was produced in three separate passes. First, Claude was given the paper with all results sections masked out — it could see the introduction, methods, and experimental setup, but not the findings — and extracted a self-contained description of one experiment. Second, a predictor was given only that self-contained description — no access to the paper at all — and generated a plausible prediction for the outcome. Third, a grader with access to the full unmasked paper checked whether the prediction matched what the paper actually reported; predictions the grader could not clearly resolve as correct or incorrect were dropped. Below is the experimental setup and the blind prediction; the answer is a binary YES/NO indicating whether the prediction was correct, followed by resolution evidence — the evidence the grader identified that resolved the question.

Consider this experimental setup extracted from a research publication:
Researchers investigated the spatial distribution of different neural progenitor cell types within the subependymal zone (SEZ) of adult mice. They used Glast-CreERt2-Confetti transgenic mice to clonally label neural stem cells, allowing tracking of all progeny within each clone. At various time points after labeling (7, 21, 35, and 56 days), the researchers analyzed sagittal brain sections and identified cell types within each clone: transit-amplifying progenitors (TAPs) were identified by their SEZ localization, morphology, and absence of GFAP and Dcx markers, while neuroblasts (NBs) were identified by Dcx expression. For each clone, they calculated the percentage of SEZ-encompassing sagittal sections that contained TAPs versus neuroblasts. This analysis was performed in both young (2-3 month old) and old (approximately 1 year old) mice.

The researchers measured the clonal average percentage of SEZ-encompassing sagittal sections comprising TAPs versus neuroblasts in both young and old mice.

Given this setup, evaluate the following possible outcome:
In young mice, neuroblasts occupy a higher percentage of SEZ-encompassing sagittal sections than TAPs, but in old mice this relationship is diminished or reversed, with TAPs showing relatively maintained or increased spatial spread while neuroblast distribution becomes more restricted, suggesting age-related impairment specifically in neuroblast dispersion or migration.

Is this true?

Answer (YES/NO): NO